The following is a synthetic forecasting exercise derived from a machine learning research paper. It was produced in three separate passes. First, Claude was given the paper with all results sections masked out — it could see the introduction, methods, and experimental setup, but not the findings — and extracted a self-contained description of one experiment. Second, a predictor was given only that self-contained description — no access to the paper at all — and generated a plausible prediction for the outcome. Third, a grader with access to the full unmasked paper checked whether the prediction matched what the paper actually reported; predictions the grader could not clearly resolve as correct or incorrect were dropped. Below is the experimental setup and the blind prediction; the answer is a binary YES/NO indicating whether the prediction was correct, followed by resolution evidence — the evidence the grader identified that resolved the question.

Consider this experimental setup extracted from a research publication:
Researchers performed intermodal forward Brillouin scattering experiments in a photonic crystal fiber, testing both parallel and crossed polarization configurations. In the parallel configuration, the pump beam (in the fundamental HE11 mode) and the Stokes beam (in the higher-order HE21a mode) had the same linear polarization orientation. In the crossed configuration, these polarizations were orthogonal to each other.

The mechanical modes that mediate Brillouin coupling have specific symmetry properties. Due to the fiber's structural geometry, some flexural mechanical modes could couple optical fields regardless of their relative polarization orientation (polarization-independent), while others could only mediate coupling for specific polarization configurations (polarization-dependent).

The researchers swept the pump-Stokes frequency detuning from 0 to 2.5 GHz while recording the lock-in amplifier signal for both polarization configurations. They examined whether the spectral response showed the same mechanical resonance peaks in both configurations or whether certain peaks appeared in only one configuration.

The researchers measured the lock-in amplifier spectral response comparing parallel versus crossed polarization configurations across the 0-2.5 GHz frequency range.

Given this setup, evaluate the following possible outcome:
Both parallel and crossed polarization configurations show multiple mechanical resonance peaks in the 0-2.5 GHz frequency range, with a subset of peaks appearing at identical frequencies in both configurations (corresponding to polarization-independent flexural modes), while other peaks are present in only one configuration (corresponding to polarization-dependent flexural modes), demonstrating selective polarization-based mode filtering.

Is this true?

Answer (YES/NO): YES